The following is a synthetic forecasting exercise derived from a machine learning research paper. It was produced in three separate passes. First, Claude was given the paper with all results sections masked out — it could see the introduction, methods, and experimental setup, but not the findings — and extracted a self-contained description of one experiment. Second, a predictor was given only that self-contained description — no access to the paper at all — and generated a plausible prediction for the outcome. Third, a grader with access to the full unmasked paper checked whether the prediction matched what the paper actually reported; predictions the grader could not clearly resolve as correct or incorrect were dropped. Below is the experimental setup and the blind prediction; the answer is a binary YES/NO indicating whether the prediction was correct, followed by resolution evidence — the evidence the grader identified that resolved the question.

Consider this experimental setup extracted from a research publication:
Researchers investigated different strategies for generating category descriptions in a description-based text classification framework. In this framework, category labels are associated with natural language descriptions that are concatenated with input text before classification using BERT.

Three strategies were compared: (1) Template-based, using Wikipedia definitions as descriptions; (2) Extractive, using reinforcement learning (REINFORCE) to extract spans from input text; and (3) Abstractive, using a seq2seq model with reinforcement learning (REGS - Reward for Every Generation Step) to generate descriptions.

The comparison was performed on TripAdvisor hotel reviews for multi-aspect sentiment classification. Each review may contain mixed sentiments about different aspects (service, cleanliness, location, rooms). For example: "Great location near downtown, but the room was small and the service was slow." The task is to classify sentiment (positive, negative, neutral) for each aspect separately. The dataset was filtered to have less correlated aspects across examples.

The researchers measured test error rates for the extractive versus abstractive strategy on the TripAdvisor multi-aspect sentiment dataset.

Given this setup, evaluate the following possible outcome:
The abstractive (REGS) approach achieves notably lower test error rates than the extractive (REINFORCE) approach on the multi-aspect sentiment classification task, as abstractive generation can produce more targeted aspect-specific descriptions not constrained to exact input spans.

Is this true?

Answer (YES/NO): NO